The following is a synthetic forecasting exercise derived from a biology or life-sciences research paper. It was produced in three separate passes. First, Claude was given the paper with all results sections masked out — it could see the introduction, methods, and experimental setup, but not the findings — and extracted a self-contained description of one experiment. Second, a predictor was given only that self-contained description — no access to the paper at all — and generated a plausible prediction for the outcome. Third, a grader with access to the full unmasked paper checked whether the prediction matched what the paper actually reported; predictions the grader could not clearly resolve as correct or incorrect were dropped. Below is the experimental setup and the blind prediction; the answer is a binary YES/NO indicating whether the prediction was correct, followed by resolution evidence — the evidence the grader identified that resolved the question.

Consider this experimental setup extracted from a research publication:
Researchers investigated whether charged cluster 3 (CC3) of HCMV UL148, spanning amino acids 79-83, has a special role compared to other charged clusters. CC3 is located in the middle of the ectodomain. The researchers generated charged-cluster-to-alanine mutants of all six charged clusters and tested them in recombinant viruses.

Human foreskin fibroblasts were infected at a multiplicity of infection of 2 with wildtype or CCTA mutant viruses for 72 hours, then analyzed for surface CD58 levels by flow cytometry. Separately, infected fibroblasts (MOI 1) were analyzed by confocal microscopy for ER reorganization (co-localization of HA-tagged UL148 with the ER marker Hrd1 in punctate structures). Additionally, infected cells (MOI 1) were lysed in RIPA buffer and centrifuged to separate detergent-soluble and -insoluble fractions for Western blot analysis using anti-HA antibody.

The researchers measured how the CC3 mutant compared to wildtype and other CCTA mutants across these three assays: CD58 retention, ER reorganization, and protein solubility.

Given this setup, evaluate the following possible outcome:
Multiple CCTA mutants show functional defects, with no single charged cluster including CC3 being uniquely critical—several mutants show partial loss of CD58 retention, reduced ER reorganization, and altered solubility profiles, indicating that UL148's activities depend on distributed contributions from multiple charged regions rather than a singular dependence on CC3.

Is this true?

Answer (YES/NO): NO